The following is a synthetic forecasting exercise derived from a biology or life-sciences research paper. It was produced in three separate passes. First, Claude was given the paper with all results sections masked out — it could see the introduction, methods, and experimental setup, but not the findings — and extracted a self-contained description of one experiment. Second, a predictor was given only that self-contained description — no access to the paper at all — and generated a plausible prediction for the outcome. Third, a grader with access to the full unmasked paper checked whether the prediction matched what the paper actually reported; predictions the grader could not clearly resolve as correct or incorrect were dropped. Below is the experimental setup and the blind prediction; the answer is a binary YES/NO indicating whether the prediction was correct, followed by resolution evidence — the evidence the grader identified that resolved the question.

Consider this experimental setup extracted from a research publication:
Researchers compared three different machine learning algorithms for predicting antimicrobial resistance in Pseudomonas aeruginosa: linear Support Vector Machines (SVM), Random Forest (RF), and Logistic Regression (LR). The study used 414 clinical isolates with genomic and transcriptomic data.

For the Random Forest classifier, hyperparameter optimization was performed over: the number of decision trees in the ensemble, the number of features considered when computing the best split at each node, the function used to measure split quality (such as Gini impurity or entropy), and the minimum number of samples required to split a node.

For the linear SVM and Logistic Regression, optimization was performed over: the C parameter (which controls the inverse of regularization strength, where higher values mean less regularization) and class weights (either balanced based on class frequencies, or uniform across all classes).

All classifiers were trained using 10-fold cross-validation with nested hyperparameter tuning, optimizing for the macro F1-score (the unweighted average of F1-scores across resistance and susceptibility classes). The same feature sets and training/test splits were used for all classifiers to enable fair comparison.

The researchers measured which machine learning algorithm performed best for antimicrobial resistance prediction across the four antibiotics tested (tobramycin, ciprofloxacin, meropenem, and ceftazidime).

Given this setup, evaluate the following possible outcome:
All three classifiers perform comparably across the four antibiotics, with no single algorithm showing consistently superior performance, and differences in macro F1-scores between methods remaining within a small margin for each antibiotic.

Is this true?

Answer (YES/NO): NO